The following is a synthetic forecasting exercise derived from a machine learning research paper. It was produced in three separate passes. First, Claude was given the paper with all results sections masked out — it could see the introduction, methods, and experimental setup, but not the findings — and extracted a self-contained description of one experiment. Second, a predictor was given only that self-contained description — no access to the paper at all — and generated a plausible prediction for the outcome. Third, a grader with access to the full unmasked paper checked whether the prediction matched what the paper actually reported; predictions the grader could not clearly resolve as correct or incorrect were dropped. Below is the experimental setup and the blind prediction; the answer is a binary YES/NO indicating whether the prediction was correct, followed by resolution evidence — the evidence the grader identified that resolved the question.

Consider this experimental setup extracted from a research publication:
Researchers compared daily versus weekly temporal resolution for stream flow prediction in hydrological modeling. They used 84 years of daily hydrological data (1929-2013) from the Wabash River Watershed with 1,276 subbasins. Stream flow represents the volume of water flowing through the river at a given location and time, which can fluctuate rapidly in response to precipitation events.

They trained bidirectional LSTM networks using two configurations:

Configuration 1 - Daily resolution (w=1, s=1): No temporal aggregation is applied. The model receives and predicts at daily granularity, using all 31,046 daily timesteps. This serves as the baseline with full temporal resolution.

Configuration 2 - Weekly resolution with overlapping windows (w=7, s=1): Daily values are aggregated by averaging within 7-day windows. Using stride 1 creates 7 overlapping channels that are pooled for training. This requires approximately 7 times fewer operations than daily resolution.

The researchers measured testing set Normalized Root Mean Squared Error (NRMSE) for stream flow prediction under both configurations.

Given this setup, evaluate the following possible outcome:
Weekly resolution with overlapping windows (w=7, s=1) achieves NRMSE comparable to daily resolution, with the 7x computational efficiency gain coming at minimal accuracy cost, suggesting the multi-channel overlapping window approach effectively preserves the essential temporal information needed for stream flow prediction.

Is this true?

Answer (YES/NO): YES